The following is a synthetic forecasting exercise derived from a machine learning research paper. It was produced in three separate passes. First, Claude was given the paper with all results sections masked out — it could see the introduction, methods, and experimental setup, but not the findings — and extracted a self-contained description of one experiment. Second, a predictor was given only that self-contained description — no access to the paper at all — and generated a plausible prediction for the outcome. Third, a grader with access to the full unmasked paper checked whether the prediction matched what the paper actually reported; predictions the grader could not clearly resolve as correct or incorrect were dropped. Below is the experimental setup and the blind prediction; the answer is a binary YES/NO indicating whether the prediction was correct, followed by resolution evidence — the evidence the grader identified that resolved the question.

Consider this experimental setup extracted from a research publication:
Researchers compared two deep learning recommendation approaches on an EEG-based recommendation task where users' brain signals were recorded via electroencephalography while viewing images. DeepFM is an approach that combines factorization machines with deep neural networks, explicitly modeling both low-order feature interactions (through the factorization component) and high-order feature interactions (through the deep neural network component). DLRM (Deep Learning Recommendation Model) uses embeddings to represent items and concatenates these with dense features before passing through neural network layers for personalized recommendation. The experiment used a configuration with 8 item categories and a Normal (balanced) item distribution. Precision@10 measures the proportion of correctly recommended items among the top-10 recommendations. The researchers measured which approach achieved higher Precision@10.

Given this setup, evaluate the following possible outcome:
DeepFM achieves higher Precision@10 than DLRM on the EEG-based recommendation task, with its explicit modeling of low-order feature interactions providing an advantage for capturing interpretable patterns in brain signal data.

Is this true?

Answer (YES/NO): YES